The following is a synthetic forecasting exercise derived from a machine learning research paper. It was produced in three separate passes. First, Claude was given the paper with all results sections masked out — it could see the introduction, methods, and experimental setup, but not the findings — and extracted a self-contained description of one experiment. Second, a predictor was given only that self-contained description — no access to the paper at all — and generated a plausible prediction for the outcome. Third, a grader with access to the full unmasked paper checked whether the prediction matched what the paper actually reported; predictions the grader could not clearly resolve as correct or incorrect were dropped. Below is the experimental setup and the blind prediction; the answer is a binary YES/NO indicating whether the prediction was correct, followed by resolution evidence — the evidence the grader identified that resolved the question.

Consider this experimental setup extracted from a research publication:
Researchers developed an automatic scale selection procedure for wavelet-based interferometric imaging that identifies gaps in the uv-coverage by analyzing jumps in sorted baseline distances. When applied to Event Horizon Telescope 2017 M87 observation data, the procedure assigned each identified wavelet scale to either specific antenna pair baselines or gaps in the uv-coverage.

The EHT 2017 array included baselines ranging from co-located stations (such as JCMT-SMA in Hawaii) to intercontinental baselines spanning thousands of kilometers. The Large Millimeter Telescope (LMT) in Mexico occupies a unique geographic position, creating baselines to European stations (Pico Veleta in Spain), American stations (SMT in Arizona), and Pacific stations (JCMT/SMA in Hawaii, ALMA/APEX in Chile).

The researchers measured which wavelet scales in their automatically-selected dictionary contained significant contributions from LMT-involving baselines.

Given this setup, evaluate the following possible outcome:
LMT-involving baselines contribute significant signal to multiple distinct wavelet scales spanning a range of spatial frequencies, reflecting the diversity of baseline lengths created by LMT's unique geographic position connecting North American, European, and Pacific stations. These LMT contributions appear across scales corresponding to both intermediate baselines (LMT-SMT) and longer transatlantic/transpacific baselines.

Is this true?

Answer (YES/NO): YES